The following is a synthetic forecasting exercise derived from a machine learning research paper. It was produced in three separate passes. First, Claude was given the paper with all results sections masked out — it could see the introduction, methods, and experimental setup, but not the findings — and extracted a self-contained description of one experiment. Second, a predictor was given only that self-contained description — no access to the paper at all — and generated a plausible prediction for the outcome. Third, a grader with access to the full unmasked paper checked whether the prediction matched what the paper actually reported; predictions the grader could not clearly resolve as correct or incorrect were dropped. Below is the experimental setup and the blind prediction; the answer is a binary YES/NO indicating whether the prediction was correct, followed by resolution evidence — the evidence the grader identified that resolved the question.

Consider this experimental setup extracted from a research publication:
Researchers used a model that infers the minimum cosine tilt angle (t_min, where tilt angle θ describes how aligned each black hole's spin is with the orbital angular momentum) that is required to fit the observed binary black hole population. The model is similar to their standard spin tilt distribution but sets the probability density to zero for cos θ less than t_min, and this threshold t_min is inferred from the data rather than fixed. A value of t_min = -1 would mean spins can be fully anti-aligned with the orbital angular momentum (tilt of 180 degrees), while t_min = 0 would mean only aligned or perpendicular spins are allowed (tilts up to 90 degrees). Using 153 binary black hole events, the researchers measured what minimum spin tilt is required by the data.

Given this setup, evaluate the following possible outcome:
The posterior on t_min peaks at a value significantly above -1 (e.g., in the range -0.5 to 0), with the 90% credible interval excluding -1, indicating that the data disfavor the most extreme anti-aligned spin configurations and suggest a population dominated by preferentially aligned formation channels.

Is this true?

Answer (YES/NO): NO